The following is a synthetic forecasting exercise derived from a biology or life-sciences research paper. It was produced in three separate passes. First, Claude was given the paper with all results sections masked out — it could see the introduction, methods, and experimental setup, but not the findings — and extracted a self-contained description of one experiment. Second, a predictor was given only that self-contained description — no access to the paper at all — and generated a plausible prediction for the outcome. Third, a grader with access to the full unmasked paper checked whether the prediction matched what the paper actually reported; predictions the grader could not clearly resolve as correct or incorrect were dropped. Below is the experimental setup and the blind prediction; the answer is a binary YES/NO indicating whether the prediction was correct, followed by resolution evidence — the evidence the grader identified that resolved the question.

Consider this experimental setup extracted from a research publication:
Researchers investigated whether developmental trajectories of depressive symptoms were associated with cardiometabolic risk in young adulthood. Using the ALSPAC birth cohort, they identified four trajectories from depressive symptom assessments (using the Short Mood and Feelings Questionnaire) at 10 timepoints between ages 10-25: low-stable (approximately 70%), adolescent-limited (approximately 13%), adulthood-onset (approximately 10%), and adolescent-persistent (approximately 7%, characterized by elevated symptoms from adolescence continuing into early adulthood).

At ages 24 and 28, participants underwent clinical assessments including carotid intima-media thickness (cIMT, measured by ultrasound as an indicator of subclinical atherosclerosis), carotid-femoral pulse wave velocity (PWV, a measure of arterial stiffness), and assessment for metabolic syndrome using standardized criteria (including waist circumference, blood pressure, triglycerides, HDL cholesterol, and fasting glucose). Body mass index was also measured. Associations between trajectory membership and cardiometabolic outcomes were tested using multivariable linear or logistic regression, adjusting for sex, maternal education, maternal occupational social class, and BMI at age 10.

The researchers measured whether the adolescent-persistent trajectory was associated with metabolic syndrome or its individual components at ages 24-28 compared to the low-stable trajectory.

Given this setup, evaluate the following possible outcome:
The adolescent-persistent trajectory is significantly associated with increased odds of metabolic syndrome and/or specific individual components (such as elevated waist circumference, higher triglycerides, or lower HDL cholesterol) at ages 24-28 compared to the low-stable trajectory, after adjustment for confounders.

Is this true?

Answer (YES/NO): NO